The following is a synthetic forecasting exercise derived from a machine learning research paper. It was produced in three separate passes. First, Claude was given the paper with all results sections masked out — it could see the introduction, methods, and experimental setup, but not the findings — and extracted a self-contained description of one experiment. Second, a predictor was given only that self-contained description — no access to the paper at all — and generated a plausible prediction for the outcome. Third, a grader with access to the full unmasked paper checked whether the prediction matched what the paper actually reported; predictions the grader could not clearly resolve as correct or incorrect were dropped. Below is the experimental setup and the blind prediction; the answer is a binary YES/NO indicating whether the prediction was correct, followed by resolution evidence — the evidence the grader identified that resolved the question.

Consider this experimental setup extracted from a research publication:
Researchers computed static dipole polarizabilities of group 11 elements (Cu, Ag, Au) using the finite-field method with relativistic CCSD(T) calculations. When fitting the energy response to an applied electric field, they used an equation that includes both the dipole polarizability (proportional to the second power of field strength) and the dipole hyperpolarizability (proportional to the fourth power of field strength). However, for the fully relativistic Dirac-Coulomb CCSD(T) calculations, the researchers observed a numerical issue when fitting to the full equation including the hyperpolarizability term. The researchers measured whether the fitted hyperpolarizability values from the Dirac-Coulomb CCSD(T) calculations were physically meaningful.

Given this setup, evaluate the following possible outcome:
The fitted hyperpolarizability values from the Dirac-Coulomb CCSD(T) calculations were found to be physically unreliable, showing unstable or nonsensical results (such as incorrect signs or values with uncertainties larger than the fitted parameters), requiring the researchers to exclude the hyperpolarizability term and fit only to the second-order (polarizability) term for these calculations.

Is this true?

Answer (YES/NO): YES